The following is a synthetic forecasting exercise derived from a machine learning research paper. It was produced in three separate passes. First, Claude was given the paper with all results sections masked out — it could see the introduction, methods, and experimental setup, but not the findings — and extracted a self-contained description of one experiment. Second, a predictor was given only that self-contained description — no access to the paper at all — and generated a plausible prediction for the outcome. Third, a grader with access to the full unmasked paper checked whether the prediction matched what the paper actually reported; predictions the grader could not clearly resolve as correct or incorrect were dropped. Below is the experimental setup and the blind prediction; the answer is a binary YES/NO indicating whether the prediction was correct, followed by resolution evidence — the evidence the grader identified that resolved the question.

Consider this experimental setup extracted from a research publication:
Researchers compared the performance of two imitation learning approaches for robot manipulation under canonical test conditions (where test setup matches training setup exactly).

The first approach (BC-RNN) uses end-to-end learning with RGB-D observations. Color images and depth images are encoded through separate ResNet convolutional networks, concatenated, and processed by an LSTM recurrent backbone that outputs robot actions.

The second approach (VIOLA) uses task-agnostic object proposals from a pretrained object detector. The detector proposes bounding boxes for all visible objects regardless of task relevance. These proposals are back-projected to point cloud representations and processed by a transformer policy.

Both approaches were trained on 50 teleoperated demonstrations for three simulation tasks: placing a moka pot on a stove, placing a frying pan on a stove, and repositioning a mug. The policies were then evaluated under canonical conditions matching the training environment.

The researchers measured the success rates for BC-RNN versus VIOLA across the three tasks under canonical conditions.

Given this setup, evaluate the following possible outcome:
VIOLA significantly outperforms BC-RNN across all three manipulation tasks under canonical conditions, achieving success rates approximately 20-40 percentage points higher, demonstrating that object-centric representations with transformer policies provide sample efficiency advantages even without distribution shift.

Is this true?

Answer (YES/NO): NO